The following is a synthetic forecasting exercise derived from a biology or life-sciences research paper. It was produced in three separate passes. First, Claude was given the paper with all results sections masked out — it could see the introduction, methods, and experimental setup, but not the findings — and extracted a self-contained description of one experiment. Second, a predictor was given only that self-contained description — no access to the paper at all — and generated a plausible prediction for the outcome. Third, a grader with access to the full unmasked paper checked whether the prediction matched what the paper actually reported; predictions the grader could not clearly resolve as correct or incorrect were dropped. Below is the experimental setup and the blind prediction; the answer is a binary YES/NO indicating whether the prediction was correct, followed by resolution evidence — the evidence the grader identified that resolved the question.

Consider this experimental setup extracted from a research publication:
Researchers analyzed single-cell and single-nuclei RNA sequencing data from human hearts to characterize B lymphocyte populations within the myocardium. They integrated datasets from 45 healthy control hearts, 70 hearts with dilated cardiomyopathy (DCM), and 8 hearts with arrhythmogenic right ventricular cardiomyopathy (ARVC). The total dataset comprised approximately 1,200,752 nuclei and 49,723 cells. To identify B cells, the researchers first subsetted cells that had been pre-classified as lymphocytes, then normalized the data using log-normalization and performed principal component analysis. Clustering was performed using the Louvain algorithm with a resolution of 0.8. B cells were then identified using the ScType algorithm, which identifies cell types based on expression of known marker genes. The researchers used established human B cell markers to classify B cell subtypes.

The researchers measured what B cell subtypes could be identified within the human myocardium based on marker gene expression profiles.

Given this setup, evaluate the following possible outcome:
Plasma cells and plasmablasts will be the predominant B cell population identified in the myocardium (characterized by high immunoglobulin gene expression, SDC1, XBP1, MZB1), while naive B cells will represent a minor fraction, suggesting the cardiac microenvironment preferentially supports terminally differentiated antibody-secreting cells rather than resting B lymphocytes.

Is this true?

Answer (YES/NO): NO